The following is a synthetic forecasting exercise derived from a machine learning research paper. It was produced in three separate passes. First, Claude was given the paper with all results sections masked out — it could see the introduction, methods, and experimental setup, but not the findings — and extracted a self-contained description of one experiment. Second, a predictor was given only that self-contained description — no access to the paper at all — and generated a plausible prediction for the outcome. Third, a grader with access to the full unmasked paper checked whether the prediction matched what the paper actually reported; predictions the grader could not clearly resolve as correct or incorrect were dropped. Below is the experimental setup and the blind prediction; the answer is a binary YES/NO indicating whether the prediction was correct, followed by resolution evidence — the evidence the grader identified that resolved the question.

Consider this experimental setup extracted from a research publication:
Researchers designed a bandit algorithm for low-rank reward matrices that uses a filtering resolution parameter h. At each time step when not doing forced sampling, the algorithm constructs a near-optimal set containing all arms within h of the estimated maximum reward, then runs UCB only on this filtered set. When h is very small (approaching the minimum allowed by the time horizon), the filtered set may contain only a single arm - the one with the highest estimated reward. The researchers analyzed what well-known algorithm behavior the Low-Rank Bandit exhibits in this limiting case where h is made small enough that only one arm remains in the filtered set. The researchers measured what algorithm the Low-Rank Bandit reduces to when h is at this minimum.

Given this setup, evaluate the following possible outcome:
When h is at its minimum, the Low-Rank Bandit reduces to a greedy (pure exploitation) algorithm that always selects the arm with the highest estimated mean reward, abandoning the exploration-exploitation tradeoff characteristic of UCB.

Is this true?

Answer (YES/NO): NO